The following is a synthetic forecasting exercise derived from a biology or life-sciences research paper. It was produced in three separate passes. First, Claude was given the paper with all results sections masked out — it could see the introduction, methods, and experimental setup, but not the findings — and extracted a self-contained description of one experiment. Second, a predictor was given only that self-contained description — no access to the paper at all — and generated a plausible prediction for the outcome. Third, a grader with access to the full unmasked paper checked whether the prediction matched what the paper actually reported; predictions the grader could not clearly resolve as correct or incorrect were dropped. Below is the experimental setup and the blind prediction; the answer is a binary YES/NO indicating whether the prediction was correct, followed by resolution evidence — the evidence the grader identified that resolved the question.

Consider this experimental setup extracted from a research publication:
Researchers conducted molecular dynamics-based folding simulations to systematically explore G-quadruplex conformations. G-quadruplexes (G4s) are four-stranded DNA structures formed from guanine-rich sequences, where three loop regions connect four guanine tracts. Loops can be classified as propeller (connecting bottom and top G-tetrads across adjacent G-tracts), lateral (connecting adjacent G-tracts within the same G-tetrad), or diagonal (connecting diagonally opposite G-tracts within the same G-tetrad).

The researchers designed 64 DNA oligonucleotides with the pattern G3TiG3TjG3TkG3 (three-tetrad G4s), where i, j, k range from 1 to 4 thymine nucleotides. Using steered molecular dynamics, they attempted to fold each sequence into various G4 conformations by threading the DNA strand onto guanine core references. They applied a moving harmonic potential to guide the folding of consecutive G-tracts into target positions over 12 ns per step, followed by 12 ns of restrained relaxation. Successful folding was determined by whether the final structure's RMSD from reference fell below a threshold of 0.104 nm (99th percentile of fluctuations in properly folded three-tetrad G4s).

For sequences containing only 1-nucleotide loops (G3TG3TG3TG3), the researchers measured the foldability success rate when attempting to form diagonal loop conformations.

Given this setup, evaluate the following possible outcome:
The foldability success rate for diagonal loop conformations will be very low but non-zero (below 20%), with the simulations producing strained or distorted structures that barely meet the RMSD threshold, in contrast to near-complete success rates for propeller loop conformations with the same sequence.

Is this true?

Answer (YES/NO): NO